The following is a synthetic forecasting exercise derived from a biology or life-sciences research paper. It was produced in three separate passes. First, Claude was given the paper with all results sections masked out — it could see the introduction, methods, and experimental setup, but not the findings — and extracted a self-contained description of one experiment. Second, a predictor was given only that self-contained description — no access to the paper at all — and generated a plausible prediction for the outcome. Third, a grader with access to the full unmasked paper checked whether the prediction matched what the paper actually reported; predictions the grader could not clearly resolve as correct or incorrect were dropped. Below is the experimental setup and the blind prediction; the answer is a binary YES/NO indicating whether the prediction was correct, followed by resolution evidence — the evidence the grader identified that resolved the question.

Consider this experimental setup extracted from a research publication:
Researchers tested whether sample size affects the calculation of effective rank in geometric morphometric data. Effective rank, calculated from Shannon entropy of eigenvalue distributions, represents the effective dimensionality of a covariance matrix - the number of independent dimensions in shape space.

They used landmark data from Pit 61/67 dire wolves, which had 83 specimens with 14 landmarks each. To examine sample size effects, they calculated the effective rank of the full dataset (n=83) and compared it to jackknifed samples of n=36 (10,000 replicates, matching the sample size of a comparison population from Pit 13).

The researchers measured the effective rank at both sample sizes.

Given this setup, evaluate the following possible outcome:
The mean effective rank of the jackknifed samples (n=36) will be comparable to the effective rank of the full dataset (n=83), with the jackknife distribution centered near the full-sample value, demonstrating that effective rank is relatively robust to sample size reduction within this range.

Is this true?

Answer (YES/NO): NO